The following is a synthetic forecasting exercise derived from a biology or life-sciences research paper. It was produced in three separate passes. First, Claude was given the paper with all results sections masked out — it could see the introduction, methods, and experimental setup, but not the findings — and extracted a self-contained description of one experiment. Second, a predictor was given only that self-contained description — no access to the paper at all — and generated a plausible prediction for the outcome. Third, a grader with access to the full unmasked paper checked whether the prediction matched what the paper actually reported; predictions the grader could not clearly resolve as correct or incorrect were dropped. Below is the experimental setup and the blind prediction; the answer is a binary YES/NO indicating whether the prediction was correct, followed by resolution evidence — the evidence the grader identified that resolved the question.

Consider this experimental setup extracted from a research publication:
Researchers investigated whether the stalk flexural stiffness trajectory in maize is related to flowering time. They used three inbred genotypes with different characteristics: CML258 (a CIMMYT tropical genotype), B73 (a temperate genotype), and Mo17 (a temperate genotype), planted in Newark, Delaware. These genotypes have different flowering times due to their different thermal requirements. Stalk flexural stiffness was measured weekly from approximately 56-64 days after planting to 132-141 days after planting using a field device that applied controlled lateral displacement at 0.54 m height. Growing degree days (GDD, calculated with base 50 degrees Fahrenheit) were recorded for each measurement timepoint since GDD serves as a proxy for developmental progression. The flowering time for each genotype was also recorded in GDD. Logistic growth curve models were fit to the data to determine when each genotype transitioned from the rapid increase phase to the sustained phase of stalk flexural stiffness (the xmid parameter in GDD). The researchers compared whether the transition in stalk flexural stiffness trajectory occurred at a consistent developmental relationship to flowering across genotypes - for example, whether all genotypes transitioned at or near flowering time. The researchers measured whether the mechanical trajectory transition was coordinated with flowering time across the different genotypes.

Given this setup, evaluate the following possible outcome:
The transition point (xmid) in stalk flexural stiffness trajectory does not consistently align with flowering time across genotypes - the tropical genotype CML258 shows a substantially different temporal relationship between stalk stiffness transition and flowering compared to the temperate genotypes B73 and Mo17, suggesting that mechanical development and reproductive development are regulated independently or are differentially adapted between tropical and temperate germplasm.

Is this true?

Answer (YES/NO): NO